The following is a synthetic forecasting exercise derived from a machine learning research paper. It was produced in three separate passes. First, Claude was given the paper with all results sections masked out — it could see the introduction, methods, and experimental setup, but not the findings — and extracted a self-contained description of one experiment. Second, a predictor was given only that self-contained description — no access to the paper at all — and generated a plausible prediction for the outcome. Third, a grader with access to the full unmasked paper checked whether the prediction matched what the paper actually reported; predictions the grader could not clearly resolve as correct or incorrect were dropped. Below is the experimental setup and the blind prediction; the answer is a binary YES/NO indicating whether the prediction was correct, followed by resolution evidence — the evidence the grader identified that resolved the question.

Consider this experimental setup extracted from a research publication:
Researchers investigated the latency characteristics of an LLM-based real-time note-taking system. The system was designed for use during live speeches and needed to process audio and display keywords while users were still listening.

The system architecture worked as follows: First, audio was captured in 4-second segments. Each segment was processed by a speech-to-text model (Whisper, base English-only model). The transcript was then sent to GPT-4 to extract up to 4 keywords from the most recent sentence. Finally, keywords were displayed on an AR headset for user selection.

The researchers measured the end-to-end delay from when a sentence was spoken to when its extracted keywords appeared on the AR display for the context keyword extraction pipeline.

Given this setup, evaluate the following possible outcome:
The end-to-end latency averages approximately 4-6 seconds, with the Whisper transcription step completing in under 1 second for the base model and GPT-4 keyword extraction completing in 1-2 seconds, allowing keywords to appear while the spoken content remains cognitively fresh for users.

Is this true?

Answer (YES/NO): YES